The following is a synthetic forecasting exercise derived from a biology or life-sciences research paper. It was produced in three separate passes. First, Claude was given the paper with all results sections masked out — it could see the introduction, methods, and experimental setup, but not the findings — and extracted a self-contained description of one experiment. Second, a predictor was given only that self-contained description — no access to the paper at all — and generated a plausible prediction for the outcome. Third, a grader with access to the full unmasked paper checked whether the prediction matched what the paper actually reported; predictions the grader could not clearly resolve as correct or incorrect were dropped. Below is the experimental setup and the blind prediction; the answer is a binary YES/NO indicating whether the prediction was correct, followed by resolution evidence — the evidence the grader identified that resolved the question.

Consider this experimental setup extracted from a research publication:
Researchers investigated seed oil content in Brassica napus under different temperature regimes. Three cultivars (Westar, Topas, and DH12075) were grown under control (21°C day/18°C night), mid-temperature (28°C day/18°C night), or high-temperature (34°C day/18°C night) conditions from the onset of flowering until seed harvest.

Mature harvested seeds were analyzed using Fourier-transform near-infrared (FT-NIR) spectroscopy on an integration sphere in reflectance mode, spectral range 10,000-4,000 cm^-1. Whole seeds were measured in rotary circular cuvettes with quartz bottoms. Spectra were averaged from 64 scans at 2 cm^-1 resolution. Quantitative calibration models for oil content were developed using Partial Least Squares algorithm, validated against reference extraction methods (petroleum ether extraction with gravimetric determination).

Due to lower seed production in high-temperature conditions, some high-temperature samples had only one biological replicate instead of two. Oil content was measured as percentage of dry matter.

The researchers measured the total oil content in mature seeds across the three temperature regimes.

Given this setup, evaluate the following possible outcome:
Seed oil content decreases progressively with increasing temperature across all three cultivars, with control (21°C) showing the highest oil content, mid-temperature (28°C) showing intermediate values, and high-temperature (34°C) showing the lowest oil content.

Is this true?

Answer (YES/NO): YES